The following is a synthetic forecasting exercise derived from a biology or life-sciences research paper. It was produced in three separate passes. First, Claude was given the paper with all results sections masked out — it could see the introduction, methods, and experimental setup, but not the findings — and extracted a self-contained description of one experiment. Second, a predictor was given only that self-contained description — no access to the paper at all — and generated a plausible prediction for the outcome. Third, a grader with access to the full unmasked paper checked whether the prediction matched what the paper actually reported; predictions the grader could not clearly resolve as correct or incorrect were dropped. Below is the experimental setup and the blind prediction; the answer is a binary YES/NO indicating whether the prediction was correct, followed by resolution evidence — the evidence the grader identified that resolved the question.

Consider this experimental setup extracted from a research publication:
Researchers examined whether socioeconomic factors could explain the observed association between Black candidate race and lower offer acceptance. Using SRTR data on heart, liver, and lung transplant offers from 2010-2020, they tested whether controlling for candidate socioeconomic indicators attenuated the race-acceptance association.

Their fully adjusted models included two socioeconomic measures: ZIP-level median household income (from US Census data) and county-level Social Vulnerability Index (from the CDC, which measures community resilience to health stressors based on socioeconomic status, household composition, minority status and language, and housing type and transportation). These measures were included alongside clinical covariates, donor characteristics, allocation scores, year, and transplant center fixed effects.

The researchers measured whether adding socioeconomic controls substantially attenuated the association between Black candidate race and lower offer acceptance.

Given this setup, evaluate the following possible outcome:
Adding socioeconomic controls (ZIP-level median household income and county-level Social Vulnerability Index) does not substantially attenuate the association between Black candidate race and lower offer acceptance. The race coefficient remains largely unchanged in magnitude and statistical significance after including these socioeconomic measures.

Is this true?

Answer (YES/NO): YES